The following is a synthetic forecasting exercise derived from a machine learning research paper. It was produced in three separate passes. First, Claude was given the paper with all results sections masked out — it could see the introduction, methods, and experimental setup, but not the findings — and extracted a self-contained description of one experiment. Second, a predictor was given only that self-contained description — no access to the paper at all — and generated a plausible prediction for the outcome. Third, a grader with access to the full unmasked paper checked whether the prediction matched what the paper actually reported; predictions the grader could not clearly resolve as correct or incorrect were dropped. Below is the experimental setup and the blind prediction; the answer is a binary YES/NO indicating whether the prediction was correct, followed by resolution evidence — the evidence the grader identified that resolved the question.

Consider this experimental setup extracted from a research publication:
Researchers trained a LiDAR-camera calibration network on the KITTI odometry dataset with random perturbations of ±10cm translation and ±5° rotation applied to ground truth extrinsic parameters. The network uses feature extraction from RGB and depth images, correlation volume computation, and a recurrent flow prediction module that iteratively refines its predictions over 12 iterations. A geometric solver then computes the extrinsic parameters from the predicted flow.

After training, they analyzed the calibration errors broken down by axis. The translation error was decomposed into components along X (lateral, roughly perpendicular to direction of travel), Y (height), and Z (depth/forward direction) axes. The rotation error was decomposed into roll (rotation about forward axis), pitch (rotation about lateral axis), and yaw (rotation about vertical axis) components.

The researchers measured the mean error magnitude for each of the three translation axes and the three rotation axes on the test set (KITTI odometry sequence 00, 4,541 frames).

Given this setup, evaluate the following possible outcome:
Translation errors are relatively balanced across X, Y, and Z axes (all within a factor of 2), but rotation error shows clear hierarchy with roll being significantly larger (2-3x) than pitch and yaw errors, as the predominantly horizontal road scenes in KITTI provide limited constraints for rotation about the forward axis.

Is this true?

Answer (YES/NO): NO